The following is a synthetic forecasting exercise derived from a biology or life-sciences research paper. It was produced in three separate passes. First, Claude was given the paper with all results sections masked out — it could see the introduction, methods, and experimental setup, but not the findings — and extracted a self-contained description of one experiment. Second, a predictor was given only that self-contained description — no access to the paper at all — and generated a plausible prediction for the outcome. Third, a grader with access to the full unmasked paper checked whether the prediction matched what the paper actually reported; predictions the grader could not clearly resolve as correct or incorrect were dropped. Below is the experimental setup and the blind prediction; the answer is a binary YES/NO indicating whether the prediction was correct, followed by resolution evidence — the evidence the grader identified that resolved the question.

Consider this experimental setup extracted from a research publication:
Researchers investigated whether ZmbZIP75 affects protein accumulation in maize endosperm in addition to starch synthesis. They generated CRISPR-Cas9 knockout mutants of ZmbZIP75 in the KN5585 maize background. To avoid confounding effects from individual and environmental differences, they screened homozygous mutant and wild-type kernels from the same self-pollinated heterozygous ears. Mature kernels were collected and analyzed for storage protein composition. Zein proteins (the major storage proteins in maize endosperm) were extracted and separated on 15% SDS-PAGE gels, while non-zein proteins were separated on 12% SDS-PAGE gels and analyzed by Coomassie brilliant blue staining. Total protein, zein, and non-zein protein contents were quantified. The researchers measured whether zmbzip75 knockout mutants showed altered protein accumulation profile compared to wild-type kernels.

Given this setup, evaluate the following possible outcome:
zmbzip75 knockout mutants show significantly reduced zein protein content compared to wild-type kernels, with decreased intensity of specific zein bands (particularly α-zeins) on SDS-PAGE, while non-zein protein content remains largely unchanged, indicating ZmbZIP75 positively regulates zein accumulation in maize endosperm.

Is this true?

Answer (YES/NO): NO